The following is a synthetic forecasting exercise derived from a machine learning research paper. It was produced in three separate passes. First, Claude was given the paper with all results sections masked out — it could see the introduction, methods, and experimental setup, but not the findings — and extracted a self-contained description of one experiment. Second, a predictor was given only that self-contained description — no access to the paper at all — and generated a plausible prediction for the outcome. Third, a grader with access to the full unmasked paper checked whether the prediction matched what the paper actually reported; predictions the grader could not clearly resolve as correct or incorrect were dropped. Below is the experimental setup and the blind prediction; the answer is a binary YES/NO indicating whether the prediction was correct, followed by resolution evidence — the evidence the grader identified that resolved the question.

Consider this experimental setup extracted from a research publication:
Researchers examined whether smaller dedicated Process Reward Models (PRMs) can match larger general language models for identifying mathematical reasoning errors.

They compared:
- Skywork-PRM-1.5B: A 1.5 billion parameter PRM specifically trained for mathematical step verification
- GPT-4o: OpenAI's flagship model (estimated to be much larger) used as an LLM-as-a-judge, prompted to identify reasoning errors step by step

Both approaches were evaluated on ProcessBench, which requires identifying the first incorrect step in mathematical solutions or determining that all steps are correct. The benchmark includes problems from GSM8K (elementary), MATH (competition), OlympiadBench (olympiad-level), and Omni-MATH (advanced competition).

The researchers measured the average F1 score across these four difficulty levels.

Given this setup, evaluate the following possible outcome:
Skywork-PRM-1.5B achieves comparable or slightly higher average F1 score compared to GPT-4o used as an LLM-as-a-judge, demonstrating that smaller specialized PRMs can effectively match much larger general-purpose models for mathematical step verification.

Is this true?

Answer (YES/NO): NO